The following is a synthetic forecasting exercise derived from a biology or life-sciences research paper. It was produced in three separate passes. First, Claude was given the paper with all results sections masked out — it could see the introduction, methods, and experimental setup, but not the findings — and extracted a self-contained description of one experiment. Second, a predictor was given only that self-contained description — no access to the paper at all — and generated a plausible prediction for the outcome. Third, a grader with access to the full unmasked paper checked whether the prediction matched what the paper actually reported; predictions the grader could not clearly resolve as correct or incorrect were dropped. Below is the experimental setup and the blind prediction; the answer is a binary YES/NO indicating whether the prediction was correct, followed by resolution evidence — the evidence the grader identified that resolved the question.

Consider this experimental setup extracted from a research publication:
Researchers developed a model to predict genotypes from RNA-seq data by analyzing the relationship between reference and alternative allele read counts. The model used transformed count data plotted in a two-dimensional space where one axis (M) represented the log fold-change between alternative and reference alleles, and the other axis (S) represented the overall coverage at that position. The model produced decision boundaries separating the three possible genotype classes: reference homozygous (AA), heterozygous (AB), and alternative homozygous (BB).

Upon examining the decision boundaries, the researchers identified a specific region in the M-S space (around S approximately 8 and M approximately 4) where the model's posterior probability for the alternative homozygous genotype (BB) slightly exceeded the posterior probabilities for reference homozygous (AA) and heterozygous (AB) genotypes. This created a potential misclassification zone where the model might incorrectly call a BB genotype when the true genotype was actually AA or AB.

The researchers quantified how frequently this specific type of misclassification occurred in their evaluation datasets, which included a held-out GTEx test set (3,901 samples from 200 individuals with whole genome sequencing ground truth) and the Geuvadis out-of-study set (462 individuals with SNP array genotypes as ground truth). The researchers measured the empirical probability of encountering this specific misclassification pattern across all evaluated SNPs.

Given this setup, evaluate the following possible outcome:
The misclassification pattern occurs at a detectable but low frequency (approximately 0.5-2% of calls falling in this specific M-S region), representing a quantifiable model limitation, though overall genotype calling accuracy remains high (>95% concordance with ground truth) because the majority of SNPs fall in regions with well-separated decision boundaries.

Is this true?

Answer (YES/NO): NO